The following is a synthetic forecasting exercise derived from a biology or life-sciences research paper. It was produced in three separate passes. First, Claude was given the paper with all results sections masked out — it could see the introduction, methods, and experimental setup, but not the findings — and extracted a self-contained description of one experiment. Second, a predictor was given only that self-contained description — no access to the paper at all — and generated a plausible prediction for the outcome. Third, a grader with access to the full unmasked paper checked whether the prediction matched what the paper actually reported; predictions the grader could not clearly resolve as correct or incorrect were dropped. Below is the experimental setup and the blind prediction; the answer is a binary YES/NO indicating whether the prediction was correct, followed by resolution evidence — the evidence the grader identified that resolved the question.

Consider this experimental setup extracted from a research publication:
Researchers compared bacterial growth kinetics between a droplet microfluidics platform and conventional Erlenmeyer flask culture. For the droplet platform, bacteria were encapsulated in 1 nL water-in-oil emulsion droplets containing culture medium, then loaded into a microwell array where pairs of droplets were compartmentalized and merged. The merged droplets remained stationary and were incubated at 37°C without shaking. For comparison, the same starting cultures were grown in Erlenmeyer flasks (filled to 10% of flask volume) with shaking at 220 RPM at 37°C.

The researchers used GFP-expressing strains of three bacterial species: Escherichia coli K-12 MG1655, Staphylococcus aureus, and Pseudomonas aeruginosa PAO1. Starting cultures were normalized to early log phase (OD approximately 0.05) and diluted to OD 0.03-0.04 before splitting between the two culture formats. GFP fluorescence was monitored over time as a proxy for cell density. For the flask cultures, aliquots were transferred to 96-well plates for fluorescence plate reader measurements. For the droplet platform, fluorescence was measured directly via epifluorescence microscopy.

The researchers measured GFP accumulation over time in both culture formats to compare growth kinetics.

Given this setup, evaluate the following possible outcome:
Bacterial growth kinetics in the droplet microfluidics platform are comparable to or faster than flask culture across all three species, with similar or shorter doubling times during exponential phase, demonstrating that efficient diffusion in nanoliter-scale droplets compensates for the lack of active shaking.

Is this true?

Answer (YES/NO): NO